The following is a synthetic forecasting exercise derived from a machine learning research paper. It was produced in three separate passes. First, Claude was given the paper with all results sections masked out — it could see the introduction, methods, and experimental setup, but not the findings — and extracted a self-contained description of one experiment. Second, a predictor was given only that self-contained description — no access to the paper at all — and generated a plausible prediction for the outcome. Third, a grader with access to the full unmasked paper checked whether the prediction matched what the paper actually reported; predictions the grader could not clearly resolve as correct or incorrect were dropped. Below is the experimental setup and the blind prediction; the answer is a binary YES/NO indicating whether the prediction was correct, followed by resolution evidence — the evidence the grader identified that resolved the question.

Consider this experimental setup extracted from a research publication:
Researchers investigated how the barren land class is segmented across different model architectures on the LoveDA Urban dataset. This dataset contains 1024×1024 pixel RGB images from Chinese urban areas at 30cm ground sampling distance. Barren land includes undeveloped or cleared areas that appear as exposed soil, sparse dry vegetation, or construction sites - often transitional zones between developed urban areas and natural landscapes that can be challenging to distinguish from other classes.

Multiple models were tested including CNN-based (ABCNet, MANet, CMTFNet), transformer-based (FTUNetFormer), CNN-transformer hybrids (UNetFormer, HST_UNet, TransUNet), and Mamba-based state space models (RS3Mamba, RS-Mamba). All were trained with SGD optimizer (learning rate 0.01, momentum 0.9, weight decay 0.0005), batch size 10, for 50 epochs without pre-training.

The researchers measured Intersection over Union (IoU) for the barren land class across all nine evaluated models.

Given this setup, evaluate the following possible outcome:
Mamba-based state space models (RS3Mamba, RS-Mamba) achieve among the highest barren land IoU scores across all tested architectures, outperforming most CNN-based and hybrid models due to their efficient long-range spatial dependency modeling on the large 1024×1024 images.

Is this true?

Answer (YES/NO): NO